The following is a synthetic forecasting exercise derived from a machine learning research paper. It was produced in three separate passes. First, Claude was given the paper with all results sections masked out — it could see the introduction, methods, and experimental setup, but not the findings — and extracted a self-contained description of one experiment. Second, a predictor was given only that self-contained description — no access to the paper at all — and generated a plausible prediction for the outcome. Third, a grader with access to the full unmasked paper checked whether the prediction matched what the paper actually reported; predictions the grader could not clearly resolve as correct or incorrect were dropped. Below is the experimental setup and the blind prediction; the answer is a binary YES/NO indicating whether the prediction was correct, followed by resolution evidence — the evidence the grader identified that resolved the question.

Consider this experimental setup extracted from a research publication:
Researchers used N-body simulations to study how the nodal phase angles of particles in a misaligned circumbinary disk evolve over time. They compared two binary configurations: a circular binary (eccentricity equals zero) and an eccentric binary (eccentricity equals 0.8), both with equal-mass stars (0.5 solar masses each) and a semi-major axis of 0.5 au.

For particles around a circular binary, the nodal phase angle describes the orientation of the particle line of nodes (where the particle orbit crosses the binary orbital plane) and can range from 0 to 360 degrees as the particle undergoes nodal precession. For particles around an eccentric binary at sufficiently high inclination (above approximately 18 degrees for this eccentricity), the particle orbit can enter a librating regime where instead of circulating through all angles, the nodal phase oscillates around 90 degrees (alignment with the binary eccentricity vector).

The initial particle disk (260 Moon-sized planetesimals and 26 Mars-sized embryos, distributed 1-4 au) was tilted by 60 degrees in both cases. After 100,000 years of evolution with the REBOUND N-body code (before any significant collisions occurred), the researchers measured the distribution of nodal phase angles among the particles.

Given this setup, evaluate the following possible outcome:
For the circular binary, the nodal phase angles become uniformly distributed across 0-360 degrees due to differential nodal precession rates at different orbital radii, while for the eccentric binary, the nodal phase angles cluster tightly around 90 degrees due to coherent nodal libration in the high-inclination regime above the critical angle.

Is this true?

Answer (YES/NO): YES